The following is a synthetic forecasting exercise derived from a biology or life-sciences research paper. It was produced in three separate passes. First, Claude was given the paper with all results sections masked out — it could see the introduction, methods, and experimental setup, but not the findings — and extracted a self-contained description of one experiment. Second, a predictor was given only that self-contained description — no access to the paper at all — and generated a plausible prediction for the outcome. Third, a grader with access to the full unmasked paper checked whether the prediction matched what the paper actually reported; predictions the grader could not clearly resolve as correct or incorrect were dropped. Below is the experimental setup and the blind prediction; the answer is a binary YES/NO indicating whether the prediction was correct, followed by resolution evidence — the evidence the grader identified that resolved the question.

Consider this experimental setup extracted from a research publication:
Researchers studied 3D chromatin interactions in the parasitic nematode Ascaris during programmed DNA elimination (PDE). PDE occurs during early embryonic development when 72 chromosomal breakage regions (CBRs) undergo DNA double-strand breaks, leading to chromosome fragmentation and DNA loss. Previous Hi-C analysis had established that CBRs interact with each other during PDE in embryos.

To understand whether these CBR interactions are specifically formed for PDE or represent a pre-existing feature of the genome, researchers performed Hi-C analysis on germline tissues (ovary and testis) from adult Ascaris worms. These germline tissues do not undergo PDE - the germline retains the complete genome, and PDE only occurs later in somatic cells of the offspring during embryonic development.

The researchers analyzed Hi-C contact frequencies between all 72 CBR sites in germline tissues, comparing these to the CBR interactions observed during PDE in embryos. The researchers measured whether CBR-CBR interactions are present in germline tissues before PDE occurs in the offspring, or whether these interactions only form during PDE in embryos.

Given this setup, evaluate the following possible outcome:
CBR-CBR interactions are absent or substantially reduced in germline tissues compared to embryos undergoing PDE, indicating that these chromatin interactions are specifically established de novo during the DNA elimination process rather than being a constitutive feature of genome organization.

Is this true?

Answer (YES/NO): NO